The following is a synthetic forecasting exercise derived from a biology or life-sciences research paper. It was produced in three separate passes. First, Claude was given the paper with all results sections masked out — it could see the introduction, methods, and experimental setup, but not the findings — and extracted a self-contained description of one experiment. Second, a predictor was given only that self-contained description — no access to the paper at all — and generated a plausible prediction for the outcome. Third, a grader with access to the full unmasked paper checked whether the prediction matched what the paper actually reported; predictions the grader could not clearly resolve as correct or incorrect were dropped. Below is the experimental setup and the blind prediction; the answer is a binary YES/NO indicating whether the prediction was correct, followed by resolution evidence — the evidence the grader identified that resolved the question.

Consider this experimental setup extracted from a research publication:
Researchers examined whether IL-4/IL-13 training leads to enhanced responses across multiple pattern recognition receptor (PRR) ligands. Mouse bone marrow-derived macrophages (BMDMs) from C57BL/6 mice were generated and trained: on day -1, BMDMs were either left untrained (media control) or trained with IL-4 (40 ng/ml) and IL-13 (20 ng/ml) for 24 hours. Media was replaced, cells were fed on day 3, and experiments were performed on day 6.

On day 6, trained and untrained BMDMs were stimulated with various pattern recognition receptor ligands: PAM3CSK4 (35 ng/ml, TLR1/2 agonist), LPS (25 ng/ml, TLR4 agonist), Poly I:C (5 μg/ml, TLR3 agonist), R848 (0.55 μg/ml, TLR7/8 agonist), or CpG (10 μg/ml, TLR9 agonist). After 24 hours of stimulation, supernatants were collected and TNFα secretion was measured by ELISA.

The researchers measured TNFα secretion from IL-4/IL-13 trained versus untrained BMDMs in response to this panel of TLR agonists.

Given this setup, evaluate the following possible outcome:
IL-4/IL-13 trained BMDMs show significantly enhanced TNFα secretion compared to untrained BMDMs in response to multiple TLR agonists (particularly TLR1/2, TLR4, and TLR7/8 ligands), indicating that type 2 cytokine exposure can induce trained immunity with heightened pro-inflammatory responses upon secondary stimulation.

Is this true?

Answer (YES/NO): YES